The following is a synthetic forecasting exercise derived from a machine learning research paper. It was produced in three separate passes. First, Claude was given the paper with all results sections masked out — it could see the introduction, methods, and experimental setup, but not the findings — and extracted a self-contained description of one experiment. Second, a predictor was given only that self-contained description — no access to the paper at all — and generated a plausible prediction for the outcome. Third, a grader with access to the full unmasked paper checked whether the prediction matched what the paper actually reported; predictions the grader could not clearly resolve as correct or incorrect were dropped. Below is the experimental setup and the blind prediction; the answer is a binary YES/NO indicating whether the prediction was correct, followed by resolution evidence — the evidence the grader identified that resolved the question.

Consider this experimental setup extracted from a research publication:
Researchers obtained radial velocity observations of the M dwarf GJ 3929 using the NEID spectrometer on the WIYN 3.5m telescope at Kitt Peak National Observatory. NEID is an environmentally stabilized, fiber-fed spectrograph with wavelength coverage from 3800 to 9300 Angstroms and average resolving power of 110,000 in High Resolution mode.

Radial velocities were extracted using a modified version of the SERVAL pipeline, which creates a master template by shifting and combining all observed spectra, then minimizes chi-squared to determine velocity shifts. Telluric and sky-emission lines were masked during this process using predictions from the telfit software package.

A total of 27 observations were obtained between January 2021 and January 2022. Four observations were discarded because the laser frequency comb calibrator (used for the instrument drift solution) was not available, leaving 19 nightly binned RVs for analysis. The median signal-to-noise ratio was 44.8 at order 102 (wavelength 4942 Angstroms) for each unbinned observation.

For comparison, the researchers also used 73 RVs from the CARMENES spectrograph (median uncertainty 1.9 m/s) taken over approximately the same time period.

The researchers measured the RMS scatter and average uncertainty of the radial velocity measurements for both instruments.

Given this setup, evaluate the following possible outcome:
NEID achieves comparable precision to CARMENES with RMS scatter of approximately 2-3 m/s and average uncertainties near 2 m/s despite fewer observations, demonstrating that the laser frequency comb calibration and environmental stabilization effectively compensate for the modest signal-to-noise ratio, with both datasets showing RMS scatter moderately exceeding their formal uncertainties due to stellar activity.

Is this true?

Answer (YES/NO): NO